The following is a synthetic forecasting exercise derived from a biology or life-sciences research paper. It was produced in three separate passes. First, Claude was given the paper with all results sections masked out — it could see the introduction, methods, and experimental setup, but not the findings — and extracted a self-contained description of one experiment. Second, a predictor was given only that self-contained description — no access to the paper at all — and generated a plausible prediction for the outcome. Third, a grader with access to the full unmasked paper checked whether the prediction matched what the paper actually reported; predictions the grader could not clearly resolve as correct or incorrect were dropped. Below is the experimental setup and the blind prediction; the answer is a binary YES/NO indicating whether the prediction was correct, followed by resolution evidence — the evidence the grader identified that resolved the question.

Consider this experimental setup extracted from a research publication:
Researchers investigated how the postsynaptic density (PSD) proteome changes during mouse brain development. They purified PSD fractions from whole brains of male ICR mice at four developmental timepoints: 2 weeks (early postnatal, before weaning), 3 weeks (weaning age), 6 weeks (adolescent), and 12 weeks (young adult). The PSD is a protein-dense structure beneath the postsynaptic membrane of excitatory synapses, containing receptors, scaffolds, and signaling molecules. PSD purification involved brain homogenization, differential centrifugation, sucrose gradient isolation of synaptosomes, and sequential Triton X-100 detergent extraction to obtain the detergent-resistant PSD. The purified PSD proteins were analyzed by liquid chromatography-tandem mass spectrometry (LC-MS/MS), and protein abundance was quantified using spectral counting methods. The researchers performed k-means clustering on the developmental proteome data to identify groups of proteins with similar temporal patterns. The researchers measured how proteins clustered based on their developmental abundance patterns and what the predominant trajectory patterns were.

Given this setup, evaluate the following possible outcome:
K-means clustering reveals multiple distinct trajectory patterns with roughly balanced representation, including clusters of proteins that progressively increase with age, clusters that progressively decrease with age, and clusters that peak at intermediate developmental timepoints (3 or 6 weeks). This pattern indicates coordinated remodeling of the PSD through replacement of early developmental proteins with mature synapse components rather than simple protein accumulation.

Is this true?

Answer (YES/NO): NO